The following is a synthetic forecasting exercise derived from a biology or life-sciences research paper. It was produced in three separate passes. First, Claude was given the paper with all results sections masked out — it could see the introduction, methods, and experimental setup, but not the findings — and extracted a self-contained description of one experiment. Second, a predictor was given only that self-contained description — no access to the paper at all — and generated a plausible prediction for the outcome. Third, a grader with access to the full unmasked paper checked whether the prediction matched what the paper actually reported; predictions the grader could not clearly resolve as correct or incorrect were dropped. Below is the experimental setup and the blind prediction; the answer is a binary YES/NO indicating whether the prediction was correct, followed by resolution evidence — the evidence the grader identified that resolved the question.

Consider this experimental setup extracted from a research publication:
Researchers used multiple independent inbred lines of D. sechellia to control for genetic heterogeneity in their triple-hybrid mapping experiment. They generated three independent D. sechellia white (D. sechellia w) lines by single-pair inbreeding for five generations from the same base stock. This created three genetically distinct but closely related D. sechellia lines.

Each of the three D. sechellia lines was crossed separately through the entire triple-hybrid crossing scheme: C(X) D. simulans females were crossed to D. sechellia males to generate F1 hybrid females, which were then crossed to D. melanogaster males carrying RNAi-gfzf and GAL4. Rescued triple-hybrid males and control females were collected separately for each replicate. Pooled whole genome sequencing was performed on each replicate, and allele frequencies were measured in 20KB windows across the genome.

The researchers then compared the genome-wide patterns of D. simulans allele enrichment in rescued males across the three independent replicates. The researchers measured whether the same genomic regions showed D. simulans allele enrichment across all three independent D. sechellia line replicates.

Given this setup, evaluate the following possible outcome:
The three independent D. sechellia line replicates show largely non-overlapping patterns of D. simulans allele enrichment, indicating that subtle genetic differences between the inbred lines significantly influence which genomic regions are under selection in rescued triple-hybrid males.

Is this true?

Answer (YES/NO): NO